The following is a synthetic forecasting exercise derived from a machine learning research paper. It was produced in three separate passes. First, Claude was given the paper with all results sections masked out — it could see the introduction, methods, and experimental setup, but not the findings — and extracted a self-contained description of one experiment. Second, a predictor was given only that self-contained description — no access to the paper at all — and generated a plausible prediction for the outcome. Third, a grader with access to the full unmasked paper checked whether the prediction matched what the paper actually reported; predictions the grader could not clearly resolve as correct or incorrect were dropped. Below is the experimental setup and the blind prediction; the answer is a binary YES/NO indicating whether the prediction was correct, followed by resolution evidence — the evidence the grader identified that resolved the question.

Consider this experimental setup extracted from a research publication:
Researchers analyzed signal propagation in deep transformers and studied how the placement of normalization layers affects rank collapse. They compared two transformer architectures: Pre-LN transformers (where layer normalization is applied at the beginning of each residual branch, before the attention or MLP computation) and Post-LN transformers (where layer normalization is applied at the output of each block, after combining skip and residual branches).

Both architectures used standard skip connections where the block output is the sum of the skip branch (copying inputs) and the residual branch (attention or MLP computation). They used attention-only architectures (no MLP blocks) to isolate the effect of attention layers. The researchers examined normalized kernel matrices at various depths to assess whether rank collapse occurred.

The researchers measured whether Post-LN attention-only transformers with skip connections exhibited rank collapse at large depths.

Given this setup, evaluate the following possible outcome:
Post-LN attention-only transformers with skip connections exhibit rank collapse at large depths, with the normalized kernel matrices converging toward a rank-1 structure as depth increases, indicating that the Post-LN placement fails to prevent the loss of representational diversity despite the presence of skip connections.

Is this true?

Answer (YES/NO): YES